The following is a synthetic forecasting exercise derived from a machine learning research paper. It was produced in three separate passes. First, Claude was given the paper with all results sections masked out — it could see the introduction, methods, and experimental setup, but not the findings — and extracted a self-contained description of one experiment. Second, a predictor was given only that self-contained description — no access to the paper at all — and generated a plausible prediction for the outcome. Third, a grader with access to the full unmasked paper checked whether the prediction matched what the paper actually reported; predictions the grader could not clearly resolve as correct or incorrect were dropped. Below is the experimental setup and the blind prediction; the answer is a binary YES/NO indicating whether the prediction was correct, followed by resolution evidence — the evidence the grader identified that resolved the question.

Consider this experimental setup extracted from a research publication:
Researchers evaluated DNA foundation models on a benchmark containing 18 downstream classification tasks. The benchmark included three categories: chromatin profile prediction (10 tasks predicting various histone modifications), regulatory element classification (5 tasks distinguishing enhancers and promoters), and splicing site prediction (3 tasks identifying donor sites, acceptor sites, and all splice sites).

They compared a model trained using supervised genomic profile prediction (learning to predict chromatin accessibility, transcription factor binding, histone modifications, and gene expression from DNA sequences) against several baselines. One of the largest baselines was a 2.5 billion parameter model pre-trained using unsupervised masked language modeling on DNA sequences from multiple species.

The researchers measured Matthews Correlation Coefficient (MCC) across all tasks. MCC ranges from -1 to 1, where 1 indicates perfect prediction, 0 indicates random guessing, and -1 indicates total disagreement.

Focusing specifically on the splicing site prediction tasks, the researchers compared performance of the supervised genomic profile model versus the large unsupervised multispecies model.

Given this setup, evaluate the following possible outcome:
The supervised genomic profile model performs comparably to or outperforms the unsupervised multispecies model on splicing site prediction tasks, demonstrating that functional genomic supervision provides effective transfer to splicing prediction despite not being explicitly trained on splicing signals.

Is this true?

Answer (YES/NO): NO